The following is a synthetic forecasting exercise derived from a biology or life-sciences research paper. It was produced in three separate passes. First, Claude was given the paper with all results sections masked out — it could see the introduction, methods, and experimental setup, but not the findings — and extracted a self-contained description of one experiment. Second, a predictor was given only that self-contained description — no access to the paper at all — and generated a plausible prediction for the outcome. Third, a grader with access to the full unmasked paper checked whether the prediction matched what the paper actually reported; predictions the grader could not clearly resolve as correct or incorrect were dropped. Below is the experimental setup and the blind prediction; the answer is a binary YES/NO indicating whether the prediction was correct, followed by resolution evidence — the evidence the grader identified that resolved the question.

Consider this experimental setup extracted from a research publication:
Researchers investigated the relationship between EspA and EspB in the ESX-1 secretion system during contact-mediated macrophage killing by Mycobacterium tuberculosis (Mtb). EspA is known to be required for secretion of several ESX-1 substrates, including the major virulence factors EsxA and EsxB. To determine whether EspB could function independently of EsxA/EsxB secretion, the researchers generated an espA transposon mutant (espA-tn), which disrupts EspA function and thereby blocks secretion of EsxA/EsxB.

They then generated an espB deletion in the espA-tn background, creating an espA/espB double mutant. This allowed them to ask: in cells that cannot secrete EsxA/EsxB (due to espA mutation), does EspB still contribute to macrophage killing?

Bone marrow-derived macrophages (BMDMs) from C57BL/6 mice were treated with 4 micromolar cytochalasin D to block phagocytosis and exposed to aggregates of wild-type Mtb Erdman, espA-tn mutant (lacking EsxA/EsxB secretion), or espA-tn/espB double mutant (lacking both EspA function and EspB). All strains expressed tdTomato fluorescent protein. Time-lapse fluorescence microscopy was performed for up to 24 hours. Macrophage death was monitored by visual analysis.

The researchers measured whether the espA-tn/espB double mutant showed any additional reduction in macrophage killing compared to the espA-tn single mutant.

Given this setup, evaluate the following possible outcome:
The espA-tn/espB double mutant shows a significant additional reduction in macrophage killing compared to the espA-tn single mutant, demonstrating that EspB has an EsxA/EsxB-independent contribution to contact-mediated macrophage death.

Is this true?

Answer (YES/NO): YES